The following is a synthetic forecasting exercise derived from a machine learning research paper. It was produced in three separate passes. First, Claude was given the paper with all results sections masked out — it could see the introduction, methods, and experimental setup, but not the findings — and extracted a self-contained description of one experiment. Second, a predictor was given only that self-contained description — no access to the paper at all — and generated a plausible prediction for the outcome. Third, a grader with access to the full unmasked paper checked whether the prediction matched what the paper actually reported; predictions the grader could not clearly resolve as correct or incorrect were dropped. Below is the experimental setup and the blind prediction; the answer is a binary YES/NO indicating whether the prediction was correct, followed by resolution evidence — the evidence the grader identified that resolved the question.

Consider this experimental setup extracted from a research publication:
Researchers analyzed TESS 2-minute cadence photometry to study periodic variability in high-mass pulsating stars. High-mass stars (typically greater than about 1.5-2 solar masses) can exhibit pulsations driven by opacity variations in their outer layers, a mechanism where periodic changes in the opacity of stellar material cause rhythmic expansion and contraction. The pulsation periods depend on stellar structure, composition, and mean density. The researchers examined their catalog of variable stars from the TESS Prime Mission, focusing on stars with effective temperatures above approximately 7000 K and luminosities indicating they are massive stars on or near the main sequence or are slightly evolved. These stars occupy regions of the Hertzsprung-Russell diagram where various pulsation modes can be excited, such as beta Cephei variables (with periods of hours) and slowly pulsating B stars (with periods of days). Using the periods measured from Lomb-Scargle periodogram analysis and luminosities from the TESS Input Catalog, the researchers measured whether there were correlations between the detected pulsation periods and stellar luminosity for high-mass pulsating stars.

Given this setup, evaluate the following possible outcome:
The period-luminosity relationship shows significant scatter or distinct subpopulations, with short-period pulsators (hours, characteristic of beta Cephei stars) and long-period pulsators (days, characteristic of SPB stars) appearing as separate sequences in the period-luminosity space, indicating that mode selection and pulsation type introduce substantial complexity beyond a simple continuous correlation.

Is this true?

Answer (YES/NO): NO